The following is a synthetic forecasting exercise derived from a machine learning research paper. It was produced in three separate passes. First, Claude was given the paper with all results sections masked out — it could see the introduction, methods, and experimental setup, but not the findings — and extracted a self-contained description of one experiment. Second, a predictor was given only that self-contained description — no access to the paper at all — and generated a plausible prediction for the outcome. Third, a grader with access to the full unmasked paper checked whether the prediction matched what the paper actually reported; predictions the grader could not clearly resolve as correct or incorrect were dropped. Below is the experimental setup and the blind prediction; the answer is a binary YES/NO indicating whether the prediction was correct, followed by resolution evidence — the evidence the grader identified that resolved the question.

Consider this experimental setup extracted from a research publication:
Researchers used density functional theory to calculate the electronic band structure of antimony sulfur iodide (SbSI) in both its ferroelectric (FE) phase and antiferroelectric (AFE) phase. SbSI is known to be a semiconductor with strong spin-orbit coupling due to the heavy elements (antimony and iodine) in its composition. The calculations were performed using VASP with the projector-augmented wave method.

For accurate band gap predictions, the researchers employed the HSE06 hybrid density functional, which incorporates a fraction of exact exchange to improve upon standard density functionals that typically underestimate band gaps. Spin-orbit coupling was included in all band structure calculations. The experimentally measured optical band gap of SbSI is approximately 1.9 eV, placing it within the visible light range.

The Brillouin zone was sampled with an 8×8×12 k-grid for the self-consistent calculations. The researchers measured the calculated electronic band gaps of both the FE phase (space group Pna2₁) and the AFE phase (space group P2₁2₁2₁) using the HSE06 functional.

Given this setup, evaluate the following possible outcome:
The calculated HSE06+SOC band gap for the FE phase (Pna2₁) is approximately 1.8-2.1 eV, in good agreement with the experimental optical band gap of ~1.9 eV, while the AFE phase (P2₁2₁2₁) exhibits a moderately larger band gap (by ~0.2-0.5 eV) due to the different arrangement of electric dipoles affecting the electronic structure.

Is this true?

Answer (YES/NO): NO